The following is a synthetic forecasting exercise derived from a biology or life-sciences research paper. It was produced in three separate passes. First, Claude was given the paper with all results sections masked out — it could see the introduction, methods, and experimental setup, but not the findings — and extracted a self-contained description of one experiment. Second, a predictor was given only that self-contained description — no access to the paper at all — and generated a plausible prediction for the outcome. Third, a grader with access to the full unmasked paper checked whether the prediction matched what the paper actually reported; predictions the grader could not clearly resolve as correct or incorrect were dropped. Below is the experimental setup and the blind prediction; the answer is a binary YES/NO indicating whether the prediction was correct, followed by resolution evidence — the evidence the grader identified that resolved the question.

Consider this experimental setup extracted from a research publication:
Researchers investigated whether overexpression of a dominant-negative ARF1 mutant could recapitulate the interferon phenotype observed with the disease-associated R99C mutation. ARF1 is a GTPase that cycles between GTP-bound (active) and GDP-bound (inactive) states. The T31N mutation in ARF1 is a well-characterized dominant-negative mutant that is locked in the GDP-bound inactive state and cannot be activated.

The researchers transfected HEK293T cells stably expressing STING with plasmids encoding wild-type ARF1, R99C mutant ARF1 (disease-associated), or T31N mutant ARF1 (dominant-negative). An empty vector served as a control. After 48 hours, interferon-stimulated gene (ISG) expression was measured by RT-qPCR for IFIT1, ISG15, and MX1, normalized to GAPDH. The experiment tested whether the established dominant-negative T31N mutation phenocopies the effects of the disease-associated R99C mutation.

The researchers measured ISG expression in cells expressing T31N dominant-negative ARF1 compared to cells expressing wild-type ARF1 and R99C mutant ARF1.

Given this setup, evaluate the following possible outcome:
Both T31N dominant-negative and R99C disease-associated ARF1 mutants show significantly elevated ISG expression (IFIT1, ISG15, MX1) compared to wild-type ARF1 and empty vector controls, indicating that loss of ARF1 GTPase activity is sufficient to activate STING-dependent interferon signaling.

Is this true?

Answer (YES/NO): NO